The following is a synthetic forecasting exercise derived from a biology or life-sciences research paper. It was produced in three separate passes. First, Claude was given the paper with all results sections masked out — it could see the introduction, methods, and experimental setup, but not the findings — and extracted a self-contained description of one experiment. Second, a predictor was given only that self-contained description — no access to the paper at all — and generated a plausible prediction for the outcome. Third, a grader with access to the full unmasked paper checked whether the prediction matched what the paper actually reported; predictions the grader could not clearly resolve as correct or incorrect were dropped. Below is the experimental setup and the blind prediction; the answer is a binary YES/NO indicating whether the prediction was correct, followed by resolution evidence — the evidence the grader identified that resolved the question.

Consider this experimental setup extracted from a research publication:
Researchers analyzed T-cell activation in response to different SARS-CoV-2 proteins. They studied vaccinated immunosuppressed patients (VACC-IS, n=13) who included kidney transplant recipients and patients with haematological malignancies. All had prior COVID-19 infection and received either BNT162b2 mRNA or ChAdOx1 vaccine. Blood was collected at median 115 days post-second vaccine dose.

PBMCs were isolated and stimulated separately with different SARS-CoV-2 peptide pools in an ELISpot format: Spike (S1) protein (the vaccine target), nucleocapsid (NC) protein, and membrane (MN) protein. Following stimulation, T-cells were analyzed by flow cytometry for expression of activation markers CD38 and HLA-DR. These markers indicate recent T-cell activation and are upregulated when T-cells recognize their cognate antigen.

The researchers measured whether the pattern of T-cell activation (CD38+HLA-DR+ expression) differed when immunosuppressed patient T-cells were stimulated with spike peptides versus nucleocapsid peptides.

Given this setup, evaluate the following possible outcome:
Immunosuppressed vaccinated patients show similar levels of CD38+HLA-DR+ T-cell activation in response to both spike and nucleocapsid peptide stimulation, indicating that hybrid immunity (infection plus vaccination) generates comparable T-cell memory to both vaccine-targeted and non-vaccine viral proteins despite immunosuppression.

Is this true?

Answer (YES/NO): NO